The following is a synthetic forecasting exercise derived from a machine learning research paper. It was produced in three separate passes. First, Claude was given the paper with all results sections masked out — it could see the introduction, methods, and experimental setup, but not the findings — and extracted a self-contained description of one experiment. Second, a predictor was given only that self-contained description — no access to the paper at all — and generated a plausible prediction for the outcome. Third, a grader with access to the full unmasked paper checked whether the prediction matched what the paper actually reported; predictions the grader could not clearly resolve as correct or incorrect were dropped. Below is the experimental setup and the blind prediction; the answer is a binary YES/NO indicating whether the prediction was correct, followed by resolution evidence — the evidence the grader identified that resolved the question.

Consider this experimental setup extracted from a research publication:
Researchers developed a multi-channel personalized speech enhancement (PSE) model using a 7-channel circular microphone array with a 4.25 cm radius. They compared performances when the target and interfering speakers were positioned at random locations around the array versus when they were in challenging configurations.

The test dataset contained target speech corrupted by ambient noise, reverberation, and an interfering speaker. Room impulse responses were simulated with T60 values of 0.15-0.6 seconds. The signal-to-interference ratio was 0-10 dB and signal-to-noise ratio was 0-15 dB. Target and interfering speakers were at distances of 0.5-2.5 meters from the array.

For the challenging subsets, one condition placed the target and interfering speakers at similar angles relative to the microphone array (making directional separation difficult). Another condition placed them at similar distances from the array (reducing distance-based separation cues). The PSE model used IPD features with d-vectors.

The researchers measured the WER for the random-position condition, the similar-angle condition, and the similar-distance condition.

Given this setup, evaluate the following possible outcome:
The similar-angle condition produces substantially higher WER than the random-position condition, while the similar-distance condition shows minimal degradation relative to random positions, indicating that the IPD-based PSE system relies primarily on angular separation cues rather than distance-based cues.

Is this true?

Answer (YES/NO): YES